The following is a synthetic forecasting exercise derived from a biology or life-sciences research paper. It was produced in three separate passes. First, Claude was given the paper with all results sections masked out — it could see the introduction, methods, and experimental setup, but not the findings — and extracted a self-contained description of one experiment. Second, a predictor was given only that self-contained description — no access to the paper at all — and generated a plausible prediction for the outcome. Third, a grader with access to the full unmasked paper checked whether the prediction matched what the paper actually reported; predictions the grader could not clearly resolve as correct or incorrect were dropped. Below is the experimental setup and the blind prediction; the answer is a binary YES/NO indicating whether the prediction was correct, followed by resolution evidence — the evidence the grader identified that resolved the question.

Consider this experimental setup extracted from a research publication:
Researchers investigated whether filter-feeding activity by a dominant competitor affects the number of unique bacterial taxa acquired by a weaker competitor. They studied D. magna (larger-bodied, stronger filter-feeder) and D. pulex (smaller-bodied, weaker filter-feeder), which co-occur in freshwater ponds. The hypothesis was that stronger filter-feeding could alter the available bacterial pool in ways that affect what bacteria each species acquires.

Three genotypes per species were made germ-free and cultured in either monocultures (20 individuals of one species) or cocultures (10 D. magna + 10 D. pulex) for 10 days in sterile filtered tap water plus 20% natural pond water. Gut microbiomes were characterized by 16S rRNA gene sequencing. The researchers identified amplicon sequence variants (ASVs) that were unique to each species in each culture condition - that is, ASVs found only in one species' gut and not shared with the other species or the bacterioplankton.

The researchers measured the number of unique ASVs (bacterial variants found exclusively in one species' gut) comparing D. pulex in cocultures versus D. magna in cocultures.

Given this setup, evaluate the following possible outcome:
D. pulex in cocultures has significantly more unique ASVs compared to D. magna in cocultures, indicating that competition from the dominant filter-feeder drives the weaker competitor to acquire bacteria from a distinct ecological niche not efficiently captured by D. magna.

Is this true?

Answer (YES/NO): NO